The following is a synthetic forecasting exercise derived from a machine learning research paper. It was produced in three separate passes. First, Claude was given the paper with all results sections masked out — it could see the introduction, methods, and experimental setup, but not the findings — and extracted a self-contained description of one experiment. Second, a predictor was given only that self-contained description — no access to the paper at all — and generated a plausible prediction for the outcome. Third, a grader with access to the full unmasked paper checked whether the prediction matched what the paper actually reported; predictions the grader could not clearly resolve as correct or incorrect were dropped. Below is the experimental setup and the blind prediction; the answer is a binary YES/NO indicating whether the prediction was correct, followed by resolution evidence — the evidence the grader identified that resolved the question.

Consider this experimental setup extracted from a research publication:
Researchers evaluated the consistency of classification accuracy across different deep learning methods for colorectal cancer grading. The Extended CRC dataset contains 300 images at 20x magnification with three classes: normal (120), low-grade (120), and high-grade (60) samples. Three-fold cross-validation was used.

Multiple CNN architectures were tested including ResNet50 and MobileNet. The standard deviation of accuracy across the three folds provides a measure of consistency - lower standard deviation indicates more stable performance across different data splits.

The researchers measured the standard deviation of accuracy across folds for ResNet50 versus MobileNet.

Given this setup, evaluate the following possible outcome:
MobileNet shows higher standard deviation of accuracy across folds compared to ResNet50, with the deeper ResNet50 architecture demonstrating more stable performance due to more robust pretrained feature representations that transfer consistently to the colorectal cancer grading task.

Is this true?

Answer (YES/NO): YES